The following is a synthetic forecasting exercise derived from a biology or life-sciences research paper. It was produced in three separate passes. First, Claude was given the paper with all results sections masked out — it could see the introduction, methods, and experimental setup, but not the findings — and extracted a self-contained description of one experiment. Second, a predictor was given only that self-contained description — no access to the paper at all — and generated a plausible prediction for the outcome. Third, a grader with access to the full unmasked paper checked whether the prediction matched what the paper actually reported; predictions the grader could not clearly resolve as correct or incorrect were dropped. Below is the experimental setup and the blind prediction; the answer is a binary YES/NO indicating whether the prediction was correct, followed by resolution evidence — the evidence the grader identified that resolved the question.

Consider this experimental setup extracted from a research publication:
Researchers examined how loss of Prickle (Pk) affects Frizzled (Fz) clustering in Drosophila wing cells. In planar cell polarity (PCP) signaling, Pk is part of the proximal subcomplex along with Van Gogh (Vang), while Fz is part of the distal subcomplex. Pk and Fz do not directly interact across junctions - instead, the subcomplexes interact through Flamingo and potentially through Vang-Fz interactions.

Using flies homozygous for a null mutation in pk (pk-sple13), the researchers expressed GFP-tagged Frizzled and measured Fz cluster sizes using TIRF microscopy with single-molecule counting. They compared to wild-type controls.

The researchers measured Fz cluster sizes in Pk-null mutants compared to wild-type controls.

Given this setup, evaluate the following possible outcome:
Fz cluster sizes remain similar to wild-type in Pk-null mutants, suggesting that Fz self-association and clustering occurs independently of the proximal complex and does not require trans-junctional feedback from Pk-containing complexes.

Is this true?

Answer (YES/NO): NO